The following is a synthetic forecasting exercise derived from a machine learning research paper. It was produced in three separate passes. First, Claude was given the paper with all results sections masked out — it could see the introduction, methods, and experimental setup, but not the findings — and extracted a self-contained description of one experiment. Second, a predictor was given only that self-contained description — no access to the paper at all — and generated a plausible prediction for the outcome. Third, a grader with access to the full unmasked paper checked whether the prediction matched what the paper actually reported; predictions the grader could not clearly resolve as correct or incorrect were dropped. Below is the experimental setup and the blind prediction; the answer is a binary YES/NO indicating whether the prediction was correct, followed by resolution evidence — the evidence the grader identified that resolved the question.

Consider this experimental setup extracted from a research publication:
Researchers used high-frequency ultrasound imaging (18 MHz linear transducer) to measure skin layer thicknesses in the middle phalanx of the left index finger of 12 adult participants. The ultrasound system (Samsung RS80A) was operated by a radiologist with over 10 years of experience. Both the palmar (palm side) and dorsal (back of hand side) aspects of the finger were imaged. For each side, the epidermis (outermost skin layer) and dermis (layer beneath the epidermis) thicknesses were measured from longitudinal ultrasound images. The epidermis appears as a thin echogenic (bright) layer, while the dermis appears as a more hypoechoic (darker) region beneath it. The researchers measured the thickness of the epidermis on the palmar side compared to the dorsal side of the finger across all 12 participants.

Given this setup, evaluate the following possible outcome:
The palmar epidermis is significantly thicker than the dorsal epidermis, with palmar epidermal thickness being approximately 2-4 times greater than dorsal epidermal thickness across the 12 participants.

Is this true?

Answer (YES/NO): NO